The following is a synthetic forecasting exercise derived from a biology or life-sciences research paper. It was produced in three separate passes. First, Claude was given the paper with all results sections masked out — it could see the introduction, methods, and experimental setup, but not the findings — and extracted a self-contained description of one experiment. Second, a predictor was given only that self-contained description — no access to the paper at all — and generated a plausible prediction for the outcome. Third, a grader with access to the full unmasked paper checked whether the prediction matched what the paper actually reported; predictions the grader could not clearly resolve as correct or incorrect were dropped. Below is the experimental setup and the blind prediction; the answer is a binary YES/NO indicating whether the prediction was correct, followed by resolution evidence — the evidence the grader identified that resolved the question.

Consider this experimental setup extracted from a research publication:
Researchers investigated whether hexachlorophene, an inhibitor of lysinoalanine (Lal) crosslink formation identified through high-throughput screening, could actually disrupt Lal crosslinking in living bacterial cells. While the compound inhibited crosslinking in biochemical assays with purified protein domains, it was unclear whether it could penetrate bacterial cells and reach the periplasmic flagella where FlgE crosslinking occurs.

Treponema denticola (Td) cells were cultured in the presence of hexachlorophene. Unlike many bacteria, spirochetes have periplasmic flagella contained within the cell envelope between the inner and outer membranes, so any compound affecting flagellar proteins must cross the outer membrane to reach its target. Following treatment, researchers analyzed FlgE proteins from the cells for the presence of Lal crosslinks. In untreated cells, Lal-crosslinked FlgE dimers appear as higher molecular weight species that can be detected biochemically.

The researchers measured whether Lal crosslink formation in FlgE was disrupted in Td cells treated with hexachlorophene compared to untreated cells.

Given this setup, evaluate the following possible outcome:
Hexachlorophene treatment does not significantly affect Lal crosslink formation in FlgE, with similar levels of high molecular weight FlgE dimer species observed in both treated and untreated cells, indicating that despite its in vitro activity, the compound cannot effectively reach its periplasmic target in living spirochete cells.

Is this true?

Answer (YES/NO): NO